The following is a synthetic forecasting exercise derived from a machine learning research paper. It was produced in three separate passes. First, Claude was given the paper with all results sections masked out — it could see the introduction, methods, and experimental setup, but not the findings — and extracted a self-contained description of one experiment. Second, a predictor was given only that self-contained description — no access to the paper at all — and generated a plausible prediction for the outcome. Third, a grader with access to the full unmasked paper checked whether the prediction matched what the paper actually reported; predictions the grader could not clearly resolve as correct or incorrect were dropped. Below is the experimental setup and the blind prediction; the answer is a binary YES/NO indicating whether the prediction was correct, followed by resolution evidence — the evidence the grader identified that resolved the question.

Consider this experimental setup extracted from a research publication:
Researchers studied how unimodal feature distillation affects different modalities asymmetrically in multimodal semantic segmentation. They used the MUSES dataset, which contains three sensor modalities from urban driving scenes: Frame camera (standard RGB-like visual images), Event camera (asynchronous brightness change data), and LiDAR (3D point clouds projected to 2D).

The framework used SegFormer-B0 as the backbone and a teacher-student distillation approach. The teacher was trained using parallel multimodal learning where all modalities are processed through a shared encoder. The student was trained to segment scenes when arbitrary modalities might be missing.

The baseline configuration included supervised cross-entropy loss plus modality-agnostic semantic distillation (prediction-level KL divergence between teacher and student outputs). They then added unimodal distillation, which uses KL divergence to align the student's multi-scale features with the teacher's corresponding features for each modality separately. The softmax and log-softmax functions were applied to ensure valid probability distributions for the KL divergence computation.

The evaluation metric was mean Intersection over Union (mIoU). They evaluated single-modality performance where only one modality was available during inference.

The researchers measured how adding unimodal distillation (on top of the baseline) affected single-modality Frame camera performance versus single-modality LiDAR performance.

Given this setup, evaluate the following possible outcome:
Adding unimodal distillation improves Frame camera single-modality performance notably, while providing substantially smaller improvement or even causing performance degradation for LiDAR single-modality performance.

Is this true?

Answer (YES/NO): YES